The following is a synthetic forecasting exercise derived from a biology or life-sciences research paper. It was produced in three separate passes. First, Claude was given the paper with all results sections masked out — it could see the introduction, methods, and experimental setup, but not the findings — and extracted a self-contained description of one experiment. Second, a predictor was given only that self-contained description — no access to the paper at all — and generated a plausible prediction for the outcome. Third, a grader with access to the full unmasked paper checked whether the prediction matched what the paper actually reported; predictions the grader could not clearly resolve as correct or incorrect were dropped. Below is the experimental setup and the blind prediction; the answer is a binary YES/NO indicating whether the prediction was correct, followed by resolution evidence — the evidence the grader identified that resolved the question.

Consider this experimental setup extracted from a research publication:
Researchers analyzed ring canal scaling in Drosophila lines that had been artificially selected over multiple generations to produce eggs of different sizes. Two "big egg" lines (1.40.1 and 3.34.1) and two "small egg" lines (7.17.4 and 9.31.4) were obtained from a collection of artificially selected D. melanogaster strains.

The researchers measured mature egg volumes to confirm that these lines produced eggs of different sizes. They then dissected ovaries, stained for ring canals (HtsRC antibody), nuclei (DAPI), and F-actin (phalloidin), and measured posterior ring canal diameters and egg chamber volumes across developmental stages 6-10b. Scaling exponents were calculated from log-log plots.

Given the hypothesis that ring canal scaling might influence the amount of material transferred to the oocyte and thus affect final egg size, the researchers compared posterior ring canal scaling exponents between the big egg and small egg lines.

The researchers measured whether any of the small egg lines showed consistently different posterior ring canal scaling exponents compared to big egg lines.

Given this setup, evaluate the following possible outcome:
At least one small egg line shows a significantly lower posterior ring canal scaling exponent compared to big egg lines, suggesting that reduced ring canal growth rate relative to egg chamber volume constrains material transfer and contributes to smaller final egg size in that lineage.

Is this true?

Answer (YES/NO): YES